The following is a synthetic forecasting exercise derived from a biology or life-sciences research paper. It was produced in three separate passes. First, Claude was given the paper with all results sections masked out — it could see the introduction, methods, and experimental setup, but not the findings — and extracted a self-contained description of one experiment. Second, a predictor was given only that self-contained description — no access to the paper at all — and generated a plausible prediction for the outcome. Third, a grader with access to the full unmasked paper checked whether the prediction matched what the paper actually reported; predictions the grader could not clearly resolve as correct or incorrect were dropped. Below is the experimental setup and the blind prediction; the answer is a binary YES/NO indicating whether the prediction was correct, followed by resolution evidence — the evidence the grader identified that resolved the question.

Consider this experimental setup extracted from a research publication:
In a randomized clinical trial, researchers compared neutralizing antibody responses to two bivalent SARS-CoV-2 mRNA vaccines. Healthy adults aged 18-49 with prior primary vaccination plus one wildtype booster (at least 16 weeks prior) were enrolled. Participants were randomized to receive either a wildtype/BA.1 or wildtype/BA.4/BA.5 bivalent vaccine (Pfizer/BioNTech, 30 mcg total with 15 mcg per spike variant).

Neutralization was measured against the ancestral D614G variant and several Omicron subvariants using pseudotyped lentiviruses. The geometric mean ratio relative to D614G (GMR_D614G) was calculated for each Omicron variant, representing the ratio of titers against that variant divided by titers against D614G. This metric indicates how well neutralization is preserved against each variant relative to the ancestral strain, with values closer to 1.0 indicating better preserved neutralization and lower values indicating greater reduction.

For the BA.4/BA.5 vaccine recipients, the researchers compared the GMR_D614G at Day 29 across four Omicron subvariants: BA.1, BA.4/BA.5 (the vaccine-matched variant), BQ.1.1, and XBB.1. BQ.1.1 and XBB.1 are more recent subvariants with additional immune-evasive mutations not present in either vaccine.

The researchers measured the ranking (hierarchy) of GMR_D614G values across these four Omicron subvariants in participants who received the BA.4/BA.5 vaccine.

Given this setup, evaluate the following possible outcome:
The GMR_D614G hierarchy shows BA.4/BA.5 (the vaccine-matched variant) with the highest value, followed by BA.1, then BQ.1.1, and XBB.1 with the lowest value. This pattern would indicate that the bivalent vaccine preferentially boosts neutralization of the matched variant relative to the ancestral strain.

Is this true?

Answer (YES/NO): NO